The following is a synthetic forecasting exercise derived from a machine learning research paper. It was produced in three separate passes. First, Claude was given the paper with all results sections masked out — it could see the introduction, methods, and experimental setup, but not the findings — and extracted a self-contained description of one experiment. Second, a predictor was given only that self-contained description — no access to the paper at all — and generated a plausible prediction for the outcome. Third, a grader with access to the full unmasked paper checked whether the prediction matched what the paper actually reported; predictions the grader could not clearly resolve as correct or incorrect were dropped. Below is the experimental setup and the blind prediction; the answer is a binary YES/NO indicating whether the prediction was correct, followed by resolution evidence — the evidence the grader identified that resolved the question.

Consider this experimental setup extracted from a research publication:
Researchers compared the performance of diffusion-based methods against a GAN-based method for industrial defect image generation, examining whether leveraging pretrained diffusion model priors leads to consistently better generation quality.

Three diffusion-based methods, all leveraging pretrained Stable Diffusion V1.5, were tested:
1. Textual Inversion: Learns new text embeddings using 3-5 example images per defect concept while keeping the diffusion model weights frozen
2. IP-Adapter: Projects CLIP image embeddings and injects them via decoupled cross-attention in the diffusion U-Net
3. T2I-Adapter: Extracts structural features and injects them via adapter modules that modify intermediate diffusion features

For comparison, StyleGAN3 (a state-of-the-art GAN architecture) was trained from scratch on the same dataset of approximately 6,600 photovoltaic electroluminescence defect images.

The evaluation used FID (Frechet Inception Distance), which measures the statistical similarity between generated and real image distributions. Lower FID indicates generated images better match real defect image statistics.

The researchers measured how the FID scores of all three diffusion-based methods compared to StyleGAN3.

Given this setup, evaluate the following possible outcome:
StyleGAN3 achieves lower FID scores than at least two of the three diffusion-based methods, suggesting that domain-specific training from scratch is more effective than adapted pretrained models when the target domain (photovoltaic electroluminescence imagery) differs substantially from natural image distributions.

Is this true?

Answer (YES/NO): YES